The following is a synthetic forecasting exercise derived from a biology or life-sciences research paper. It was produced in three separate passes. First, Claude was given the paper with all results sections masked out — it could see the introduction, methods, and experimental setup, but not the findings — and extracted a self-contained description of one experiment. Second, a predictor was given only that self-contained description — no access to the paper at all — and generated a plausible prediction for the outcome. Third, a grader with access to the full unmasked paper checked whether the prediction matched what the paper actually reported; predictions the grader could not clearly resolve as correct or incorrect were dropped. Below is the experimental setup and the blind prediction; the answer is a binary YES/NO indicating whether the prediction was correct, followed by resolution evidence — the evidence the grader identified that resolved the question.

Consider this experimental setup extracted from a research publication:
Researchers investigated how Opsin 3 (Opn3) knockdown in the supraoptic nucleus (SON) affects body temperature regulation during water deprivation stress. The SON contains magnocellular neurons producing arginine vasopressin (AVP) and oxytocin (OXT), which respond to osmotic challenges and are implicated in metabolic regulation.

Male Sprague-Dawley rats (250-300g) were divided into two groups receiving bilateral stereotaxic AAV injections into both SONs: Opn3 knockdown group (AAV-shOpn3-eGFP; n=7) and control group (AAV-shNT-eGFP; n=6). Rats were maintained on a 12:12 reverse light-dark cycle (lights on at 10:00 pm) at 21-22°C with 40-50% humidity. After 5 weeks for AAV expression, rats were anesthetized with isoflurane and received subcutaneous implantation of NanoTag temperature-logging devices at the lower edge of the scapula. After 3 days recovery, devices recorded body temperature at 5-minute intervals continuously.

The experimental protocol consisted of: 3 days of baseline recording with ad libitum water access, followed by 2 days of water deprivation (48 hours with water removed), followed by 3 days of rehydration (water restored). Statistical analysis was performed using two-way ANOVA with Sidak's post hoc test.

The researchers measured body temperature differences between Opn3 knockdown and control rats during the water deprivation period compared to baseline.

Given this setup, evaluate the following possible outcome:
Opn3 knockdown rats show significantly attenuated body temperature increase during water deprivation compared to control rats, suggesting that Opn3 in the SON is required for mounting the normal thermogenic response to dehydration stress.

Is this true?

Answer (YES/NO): NO